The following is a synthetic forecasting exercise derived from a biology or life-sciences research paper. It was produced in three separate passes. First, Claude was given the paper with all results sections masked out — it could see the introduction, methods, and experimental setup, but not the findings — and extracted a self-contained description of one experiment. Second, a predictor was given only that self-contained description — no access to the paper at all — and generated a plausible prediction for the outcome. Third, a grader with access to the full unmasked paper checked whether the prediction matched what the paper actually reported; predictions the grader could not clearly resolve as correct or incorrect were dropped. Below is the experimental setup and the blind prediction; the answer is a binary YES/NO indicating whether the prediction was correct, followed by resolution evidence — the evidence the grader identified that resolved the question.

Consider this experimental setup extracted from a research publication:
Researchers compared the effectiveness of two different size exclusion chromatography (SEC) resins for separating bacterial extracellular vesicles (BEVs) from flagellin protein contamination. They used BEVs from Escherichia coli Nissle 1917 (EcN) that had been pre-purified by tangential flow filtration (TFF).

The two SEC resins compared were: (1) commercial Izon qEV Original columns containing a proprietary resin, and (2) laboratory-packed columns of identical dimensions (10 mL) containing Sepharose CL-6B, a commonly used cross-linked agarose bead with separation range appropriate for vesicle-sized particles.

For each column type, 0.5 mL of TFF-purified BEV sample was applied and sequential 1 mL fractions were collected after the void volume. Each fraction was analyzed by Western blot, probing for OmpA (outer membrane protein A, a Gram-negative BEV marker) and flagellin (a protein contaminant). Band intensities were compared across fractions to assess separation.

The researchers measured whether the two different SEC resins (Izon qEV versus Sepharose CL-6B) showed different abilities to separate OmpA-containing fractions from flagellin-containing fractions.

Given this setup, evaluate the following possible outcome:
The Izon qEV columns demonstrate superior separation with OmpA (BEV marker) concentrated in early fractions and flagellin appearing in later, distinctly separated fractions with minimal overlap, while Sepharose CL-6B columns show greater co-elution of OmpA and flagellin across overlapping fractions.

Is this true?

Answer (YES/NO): NO